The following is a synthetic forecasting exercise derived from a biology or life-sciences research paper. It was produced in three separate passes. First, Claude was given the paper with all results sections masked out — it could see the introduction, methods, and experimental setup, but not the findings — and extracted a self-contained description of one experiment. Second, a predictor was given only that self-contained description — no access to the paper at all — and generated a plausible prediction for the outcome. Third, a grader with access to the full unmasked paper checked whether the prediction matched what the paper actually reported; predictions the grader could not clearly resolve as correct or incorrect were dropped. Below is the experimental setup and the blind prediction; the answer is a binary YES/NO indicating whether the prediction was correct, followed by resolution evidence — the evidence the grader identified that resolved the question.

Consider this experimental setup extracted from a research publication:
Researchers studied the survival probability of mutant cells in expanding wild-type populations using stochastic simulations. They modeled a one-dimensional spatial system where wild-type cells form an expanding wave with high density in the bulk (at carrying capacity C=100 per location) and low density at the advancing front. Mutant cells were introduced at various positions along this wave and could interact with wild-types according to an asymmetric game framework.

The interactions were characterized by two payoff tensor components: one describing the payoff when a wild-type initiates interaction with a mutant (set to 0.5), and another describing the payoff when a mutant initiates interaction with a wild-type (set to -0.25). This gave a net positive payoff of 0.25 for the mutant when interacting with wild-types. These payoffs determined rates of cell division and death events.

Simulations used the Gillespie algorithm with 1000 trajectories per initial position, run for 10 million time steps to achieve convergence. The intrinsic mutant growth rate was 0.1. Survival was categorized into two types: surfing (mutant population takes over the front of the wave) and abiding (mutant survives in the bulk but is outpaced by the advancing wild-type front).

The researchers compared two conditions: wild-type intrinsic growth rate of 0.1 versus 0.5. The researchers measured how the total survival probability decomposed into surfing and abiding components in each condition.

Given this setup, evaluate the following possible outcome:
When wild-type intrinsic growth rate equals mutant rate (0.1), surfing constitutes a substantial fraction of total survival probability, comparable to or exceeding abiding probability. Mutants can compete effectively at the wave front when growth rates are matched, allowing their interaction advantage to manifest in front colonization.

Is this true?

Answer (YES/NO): NO